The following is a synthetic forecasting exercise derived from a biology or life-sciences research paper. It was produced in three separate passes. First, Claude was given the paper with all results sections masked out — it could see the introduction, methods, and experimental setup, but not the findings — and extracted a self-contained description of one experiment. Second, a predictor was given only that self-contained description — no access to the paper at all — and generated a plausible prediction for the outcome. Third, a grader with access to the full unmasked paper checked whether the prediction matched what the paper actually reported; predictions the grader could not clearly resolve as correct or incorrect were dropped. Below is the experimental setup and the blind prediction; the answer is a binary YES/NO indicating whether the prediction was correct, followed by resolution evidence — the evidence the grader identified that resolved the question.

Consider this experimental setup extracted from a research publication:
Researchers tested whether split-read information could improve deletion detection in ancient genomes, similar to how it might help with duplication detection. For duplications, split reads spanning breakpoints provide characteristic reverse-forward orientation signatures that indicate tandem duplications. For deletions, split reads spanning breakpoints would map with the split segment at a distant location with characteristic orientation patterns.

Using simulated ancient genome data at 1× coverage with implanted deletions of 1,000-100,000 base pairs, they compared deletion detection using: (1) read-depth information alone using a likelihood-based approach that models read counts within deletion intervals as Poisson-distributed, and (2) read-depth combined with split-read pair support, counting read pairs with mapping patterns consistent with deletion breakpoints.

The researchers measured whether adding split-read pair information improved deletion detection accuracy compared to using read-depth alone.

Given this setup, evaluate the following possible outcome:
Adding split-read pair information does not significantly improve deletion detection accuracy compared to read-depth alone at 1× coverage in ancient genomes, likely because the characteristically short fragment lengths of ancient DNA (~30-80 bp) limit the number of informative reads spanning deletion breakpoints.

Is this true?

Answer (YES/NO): YES